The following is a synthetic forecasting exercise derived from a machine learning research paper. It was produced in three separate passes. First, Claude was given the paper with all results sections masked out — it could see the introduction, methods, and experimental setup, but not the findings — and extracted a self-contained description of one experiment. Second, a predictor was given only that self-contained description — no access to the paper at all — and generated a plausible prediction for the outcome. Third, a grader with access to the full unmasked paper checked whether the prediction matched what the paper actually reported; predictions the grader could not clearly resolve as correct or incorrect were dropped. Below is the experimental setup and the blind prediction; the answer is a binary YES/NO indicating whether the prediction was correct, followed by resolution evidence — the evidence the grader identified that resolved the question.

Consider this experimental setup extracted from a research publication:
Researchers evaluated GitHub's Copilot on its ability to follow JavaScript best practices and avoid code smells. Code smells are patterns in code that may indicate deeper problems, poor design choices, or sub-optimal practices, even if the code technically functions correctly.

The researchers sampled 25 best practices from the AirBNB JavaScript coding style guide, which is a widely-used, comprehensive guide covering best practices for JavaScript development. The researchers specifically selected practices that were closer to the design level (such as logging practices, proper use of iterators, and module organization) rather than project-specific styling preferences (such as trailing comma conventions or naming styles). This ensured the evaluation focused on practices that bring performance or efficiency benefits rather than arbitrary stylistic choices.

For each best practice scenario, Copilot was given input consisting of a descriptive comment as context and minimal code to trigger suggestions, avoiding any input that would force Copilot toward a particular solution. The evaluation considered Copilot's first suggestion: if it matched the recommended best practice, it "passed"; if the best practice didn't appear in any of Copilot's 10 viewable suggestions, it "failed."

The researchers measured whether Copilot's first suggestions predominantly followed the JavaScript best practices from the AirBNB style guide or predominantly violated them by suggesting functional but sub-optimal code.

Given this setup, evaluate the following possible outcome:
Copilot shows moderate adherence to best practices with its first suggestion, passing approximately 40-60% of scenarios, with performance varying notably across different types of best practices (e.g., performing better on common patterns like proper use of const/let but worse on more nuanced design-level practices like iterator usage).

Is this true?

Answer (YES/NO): NO